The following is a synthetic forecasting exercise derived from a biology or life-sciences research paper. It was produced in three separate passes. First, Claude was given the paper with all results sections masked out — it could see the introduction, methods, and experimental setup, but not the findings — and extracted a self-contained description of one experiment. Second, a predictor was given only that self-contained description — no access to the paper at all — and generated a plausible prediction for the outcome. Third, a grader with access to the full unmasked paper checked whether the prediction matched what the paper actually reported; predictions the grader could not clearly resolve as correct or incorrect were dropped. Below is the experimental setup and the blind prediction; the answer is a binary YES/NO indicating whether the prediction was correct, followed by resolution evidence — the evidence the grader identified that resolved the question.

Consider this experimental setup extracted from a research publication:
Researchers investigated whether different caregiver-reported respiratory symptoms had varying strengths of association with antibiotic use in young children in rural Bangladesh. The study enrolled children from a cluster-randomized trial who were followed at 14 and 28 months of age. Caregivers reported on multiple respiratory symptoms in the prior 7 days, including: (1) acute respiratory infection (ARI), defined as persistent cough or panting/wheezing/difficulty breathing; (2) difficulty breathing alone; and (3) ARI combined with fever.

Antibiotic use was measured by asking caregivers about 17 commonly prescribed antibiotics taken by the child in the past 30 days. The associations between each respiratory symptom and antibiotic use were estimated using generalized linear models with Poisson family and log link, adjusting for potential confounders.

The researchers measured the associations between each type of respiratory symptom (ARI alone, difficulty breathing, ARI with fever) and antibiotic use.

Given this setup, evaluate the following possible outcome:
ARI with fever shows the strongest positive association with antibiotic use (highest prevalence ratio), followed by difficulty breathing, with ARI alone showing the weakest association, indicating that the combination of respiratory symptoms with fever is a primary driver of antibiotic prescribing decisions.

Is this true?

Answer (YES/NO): NO